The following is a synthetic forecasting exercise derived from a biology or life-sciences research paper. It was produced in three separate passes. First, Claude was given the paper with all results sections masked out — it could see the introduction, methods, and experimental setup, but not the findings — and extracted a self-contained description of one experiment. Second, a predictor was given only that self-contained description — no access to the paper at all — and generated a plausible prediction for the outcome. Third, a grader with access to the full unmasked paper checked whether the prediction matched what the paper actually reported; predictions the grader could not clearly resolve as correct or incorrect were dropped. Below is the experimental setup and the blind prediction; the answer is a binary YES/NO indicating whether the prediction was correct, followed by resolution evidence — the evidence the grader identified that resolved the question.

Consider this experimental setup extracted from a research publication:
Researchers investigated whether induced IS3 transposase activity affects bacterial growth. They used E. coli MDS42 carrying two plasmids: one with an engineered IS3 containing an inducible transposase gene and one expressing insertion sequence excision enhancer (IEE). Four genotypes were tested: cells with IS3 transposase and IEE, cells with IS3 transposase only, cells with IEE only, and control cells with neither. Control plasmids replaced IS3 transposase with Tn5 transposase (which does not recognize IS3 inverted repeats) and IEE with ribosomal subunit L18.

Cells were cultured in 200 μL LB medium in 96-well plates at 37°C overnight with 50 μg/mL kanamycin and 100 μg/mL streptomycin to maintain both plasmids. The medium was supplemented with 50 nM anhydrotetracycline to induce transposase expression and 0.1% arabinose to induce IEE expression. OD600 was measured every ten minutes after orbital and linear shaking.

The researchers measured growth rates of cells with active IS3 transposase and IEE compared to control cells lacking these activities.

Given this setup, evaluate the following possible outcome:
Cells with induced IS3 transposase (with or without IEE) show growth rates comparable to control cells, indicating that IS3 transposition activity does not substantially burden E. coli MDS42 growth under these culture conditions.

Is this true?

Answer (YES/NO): YES